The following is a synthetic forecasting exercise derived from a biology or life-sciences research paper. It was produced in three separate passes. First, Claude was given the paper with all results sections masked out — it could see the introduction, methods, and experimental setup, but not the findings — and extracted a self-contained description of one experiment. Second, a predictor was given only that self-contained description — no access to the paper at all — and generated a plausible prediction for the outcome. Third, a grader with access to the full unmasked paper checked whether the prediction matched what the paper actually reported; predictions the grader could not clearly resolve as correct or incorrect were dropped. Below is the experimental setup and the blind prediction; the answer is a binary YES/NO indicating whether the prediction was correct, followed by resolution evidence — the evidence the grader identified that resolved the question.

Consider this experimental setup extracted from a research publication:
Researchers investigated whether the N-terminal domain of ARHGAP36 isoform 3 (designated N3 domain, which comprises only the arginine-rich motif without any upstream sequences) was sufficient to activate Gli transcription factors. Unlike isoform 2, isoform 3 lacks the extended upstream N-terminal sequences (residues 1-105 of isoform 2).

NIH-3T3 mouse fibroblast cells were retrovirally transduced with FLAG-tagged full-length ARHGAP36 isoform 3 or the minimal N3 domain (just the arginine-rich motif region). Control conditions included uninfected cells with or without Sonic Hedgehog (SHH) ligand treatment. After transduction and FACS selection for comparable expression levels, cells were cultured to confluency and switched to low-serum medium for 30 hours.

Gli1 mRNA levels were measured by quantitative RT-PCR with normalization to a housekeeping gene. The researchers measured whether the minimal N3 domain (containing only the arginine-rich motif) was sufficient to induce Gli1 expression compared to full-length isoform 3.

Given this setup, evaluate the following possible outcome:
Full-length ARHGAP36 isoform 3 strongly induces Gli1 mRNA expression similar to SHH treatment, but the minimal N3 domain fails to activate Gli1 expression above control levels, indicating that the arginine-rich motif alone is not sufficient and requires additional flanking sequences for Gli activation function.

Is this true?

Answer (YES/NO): NO